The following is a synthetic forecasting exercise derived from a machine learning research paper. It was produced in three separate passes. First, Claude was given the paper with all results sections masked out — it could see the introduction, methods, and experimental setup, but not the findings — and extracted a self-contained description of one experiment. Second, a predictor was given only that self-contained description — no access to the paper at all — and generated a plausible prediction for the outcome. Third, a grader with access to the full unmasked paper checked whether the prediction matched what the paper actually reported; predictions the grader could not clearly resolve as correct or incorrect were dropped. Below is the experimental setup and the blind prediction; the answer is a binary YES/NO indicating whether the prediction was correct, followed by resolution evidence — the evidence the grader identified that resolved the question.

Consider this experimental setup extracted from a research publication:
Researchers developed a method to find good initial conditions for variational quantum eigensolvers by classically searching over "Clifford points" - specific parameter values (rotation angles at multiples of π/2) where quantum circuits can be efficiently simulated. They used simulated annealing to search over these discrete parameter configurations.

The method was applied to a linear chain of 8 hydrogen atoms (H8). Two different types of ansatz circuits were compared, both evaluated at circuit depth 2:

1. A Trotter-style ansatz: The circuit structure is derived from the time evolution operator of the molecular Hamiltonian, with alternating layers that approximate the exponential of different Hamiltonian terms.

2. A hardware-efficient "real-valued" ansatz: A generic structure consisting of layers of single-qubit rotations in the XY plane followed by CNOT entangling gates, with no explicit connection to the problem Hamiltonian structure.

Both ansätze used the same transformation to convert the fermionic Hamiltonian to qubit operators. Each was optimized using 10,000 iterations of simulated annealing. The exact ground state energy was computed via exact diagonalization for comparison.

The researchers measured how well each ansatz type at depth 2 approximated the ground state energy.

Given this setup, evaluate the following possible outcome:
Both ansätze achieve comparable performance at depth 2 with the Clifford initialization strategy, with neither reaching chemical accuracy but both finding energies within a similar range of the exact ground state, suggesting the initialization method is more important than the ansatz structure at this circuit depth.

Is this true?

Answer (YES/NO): NO